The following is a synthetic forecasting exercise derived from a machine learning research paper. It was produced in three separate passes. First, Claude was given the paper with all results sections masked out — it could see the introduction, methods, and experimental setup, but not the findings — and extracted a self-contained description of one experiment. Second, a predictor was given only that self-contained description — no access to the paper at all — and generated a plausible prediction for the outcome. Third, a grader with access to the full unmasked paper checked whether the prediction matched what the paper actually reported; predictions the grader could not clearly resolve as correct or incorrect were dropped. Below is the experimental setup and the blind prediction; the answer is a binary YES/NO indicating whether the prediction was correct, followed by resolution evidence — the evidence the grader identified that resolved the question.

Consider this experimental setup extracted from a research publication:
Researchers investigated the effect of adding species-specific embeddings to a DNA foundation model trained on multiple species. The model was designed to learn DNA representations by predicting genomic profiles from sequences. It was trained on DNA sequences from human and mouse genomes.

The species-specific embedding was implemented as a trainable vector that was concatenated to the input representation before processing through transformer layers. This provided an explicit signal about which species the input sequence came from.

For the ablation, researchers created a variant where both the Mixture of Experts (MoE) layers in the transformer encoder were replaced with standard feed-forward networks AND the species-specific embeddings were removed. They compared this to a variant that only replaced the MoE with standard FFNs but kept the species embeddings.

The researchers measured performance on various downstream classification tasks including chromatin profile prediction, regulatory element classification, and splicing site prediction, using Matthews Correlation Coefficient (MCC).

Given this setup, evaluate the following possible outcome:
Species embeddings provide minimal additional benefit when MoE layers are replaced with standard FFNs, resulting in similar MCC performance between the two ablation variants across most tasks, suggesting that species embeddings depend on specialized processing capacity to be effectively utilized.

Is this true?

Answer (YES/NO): YES